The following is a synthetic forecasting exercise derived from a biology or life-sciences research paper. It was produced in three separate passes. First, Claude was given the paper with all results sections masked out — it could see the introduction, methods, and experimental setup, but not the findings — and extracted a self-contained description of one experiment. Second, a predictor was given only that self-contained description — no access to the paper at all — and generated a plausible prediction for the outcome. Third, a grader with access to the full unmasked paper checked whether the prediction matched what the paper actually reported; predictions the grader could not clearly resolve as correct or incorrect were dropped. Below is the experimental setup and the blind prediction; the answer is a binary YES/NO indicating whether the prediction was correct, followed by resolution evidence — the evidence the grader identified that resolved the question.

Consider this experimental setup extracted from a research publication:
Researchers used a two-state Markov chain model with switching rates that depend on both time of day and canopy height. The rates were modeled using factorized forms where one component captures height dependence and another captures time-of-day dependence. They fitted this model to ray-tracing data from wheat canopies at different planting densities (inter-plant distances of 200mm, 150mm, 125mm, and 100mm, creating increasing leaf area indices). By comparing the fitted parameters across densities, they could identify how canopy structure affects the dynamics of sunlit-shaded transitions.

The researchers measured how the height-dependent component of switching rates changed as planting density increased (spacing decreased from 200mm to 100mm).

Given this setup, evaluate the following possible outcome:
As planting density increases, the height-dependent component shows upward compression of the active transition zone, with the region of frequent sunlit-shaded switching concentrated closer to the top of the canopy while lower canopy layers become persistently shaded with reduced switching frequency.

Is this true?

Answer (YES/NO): NO